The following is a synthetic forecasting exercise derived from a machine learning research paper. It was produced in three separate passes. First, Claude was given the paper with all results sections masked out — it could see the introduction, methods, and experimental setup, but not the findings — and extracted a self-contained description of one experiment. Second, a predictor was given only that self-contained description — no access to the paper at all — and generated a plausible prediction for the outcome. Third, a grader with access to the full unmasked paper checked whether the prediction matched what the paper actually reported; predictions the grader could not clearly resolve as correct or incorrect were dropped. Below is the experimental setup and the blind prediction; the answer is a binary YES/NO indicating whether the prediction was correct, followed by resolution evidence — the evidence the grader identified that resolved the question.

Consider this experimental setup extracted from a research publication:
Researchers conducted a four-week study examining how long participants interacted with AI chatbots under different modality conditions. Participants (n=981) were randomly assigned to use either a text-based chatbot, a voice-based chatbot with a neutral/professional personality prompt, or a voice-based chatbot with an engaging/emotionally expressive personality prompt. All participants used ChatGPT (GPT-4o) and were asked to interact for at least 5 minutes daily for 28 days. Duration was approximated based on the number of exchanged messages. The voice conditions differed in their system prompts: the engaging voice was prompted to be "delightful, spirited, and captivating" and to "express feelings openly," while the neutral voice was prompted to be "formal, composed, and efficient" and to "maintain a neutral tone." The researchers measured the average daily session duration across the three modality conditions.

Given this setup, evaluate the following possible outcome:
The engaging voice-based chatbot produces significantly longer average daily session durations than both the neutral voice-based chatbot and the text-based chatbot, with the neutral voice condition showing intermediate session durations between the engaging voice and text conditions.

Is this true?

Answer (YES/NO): YES